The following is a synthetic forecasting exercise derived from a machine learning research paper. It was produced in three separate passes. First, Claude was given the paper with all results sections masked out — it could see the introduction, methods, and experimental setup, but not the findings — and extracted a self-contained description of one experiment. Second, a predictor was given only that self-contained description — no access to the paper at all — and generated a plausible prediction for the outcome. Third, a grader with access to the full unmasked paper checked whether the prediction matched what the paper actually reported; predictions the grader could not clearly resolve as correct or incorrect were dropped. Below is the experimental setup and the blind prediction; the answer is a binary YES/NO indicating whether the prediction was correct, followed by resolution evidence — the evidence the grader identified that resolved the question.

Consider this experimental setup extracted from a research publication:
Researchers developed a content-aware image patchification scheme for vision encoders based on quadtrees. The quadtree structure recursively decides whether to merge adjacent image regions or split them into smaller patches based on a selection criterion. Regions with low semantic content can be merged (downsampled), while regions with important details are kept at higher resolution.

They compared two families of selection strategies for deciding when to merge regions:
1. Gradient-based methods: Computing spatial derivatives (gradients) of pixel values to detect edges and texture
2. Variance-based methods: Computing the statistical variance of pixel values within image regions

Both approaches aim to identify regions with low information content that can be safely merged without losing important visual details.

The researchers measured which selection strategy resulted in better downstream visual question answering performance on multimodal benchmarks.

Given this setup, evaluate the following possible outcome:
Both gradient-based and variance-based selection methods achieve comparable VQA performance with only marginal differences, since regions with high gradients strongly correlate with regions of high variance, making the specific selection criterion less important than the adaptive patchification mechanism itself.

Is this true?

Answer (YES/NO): NO